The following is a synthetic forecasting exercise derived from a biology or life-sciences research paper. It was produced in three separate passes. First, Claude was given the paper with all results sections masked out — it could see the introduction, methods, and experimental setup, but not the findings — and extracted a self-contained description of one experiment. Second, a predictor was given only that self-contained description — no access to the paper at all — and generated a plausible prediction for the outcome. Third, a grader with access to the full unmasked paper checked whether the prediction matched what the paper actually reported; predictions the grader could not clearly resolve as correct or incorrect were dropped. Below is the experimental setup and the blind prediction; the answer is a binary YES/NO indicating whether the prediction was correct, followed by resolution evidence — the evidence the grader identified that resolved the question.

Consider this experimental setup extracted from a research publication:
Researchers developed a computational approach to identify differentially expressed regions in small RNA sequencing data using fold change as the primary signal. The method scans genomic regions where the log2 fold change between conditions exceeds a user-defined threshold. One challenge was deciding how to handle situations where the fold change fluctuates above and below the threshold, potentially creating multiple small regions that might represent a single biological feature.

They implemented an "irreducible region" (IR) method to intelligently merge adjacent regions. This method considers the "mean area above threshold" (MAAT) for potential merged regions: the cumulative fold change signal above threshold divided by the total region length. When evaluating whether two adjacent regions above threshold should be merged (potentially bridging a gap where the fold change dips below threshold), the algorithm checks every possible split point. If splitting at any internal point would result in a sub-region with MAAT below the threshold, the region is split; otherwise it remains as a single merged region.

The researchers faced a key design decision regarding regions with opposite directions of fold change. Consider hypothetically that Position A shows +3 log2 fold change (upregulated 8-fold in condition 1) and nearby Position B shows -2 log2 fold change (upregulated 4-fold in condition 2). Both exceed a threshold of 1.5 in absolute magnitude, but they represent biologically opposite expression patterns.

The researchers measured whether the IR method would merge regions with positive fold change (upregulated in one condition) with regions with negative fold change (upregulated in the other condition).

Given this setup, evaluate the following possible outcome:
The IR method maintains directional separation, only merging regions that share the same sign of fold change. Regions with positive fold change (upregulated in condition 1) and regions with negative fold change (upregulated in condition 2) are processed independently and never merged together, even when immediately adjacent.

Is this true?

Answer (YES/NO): YES